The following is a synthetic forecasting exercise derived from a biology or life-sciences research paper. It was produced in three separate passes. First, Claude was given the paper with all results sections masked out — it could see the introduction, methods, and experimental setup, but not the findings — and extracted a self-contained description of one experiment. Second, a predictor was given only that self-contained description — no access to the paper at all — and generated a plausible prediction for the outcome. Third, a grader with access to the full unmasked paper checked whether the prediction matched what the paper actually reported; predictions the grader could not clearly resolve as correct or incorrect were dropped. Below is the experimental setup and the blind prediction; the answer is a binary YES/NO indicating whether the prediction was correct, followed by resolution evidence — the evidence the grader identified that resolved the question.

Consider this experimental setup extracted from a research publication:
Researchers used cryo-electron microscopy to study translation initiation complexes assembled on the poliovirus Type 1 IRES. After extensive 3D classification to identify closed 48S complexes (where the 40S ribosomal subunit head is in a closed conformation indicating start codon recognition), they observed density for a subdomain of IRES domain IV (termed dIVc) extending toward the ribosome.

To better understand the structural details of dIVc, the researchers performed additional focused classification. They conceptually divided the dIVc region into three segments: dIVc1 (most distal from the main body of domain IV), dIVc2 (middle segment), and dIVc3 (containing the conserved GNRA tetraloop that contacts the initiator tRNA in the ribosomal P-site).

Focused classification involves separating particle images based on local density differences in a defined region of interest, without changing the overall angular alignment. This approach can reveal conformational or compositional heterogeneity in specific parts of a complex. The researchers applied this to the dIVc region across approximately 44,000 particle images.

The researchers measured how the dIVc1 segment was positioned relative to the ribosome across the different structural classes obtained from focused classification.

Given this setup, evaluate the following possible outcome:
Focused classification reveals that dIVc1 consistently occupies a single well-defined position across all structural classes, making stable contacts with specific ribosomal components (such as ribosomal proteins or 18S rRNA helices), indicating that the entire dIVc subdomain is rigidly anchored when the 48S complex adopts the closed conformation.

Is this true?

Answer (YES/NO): NO